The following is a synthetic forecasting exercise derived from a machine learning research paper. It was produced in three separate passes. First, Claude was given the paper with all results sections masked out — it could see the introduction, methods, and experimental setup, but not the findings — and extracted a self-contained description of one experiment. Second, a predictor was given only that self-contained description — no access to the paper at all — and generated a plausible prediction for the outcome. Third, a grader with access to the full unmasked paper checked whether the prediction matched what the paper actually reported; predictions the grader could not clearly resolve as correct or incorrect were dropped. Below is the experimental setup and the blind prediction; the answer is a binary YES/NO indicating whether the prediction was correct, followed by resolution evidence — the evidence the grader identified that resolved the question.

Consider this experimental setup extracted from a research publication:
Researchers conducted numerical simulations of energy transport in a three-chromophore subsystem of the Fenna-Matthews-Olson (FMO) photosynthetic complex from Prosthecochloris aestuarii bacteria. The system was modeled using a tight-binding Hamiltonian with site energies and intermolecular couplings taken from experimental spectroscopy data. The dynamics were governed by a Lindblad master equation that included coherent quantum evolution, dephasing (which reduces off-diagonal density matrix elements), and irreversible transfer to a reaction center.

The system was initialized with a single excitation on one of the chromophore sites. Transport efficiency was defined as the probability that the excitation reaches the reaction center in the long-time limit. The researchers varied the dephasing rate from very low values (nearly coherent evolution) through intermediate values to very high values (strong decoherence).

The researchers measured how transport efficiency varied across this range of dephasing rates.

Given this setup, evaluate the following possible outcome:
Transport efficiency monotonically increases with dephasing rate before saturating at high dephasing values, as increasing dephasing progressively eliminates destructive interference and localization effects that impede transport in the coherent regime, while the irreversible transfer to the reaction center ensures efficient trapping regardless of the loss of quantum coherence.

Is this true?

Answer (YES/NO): NO